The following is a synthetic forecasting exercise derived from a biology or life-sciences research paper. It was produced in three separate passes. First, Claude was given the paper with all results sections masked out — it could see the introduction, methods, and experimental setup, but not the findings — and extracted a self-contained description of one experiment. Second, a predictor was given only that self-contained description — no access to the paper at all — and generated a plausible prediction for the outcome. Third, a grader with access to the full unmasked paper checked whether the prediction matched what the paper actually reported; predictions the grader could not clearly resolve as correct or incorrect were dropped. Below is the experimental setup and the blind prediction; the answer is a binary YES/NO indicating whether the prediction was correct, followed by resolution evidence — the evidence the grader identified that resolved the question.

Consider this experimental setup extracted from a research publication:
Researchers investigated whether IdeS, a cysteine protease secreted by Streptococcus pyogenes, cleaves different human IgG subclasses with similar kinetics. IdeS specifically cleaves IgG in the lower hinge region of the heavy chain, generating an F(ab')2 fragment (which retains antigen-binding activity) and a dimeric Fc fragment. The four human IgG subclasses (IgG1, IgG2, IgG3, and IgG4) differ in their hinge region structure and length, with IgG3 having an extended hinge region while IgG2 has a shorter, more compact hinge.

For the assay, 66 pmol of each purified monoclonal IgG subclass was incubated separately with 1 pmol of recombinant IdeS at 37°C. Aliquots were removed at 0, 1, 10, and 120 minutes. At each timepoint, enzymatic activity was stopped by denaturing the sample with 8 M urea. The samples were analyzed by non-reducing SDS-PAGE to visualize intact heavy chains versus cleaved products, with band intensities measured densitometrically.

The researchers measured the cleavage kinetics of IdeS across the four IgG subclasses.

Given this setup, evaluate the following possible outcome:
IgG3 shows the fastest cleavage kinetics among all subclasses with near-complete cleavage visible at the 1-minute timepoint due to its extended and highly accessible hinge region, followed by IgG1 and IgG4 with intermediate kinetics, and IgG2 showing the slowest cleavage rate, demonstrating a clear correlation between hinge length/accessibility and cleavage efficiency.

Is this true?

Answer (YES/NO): NO